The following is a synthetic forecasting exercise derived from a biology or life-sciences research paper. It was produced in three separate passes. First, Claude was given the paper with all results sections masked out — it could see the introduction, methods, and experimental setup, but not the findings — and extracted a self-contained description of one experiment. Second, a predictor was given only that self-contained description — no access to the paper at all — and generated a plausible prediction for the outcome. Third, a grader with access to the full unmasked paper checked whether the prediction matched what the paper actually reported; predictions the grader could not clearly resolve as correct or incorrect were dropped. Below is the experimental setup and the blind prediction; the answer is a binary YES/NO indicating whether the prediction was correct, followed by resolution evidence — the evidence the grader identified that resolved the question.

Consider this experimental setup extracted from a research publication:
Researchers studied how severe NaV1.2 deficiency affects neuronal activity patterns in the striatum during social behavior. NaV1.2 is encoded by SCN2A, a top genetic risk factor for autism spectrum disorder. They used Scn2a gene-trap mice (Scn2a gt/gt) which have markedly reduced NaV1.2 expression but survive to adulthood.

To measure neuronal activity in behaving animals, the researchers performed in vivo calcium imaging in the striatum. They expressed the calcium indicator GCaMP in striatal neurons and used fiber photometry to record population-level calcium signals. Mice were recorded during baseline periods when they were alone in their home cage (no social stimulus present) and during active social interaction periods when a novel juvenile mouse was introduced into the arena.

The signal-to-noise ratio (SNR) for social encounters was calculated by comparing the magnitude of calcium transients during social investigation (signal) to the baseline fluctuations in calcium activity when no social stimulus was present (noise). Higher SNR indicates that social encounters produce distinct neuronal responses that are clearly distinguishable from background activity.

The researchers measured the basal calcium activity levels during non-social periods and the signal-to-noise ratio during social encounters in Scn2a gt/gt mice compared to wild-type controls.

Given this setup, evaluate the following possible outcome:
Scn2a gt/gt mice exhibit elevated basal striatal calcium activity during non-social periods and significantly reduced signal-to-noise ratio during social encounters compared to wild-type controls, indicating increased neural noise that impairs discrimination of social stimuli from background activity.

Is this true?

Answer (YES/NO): YES